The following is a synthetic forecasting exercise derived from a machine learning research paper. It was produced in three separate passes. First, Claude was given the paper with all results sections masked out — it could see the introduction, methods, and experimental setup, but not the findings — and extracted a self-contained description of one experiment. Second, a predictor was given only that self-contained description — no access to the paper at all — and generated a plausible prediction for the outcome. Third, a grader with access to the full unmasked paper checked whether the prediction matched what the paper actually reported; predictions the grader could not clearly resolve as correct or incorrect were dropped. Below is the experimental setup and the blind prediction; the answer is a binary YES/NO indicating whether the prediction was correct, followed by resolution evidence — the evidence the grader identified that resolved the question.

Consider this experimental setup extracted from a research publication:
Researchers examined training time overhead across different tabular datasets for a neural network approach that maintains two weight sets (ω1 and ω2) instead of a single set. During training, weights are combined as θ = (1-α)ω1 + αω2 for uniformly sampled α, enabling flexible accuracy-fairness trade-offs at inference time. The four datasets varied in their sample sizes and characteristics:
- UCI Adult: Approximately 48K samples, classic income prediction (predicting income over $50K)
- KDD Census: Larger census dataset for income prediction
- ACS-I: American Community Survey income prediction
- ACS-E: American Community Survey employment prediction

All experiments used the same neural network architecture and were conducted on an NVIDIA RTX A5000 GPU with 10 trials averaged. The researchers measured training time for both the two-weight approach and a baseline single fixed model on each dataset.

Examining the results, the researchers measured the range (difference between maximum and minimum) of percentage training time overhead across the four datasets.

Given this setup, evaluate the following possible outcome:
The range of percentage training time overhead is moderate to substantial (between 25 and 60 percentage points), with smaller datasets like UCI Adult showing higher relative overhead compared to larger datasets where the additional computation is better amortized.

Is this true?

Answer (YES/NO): NO